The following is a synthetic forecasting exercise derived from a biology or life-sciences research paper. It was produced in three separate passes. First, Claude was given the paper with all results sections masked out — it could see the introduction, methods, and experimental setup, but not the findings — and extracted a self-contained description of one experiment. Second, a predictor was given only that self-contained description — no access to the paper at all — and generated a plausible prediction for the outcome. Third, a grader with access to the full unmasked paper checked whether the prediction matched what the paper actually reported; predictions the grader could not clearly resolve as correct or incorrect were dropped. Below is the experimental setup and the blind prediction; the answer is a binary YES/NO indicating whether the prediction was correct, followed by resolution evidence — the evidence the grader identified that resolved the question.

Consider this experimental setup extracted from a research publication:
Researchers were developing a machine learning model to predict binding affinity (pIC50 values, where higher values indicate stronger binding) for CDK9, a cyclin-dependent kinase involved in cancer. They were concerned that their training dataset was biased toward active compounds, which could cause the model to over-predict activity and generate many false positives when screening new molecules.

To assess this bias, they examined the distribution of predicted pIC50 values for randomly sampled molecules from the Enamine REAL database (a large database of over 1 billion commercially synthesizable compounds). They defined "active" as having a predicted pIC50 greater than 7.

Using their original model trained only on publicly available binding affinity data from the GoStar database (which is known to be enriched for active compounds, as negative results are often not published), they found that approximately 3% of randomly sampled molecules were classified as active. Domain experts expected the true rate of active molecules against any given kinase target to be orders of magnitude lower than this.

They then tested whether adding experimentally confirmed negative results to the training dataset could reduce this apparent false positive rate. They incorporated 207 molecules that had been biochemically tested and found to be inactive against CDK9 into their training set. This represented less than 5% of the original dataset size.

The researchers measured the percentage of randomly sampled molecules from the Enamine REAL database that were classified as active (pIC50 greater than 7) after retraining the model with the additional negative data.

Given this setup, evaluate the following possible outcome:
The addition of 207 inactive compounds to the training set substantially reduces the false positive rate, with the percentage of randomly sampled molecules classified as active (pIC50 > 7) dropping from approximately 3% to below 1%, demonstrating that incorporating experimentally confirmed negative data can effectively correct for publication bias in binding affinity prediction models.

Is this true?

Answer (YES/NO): YES